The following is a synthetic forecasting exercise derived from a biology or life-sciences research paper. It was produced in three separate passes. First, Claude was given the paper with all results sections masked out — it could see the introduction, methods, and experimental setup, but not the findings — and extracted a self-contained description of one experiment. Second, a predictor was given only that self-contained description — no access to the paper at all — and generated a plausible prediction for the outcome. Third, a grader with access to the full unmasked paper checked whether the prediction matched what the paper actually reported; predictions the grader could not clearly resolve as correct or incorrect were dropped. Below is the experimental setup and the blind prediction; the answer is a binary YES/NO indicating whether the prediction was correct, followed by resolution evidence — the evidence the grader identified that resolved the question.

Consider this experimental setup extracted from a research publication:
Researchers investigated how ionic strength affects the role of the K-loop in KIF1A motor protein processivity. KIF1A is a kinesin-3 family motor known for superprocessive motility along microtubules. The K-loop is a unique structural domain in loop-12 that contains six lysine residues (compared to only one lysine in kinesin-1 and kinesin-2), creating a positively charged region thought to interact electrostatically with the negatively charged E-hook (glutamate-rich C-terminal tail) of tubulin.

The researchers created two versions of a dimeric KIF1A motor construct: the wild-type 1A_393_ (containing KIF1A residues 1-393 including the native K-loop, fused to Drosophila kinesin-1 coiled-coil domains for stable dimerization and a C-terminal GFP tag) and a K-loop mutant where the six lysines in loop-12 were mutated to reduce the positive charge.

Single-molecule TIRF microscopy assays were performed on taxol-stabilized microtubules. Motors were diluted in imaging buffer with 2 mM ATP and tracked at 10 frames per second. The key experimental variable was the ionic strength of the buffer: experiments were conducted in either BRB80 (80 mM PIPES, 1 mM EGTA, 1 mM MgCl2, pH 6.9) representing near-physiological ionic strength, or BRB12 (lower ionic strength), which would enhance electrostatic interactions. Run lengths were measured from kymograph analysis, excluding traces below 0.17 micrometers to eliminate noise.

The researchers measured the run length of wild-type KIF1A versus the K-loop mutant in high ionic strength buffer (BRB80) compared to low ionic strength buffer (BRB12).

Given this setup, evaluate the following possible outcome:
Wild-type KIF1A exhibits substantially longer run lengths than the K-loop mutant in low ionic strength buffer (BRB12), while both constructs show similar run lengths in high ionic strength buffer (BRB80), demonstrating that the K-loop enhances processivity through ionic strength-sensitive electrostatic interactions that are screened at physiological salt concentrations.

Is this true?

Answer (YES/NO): NO